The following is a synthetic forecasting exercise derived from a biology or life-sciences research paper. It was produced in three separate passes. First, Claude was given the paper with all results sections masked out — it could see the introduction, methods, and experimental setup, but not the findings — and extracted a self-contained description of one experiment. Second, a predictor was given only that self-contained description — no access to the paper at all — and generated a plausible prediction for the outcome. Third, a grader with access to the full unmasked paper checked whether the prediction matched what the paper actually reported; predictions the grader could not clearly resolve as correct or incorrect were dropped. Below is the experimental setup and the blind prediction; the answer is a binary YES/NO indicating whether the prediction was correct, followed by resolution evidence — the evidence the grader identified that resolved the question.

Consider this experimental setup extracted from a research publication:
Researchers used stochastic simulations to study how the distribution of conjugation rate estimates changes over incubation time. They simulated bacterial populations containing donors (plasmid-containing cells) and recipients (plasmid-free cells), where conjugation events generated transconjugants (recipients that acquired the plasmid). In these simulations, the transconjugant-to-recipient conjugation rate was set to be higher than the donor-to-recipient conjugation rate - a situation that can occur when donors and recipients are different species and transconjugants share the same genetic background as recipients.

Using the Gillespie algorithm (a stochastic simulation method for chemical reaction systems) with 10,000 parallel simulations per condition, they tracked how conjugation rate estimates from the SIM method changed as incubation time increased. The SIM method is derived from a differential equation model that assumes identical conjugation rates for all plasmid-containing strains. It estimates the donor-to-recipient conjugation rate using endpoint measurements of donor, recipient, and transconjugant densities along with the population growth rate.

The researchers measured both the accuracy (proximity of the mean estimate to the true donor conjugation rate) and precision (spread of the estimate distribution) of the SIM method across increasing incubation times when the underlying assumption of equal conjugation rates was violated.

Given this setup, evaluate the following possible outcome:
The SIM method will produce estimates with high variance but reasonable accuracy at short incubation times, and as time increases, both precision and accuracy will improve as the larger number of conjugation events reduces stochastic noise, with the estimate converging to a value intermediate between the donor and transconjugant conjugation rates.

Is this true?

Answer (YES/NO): NO